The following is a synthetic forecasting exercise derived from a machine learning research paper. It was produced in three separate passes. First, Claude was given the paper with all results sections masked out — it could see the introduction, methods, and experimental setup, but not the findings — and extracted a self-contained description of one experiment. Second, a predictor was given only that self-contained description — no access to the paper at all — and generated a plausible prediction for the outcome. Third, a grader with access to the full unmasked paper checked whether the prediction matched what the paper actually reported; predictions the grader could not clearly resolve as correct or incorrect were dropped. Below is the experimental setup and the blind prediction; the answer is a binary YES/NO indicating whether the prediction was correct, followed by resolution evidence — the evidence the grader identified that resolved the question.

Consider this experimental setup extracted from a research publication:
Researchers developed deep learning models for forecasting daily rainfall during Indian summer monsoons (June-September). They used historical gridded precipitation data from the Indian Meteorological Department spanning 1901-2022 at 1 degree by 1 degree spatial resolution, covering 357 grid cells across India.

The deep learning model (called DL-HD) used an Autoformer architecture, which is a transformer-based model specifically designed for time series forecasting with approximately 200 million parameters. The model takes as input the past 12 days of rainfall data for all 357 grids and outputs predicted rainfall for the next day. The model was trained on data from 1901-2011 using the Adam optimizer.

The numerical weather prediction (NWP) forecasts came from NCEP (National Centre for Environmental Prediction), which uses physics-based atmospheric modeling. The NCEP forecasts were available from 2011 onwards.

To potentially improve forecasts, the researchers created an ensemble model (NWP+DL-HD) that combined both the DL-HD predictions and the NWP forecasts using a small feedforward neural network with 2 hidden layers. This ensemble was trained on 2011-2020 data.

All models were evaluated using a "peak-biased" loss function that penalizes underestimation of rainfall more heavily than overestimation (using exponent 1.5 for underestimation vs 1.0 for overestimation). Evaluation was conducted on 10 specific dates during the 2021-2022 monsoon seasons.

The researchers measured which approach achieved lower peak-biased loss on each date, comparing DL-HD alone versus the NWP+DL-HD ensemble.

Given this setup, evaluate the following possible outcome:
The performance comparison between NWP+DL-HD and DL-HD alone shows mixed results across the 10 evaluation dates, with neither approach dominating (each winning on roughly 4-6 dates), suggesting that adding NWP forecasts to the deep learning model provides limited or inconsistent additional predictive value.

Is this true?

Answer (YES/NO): YES